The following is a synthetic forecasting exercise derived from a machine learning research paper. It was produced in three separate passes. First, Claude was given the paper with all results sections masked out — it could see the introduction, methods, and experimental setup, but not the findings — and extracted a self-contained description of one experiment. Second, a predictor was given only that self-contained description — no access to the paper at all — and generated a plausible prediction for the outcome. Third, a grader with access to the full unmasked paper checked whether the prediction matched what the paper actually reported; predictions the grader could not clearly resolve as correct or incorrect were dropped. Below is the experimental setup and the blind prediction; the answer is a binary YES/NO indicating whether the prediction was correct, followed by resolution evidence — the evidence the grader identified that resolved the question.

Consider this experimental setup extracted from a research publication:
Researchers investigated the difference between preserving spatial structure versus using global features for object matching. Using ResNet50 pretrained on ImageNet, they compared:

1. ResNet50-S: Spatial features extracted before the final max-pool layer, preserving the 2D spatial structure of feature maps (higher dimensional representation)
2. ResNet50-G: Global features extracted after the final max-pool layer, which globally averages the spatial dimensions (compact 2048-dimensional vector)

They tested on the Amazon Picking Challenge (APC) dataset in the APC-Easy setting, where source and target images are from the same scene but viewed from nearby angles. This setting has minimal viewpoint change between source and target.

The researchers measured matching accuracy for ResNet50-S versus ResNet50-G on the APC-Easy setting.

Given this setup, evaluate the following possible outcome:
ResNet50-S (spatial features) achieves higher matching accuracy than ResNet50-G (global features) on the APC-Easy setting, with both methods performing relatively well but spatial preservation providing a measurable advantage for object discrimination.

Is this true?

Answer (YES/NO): YES